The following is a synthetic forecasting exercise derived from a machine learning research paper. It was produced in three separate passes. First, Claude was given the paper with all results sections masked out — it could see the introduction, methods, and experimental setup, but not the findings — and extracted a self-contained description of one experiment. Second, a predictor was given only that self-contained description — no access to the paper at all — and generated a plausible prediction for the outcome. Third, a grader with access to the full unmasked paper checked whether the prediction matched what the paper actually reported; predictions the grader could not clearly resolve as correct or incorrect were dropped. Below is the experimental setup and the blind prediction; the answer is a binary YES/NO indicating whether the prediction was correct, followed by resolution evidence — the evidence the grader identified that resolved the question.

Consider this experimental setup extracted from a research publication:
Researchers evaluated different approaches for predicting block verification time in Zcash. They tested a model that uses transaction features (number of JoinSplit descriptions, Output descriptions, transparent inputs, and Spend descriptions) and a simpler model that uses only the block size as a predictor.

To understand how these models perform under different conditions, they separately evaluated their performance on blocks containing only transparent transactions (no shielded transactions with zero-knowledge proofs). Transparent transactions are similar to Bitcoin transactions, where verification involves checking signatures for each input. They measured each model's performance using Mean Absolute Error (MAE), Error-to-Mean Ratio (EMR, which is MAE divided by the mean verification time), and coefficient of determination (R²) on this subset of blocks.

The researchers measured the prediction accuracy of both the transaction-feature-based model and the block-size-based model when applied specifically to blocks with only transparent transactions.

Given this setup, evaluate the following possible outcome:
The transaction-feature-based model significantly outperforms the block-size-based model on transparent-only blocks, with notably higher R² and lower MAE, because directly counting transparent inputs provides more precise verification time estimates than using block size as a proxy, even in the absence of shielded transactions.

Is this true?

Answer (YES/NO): NO